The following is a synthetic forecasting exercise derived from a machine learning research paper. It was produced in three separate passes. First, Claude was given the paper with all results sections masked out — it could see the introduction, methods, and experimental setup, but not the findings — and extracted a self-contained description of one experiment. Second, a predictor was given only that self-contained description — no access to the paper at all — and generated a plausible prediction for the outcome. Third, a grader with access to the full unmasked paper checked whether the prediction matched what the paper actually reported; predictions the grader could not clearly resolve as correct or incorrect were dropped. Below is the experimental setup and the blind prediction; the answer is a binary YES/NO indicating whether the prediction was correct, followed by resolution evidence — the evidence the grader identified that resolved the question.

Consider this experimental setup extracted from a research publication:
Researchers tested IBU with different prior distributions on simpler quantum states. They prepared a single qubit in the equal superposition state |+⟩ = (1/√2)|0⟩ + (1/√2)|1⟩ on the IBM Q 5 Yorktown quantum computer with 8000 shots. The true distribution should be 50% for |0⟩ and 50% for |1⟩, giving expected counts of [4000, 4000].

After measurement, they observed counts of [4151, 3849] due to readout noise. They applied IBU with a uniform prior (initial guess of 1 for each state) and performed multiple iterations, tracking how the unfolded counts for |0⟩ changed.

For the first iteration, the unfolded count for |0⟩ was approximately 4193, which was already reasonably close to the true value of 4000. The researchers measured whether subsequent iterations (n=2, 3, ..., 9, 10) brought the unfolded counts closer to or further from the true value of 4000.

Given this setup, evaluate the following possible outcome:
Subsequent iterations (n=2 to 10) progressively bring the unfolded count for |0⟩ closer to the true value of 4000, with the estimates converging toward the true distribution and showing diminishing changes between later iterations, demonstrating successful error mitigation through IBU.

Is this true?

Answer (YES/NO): NO